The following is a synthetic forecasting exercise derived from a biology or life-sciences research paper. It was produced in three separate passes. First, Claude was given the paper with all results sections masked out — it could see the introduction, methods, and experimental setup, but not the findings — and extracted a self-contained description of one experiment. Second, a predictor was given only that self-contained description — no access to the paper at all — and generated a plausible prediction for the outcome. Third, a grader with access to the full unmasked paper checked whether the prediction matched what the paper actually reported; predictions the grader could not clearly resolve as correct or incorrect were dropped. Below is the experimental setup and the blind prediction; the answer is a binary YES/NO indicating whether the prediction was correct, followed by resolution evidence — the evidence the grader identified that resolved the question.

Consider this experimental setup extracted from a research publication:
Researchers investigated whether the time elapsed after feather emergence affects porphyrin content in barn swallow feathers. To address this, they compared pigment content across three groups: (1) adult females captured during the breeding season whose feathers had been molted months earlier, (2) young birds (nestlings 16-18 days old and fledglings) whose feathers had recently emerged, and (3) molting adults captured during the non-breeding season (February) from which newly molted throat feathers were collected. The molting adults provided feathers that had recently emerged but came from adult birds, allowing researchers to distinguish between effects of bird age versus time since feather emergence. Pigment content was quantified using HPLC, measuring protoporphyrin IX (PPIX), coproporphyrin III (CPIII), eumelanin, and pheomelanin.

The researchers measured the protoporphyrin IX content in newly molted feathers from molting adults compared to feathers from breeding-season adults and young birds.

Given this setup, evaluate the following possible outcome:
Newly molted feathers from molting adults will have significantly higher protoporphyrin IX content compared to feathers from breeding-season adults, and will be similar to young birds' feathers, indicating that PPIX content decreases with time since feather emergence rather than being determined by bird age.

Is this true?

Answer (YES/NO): YES